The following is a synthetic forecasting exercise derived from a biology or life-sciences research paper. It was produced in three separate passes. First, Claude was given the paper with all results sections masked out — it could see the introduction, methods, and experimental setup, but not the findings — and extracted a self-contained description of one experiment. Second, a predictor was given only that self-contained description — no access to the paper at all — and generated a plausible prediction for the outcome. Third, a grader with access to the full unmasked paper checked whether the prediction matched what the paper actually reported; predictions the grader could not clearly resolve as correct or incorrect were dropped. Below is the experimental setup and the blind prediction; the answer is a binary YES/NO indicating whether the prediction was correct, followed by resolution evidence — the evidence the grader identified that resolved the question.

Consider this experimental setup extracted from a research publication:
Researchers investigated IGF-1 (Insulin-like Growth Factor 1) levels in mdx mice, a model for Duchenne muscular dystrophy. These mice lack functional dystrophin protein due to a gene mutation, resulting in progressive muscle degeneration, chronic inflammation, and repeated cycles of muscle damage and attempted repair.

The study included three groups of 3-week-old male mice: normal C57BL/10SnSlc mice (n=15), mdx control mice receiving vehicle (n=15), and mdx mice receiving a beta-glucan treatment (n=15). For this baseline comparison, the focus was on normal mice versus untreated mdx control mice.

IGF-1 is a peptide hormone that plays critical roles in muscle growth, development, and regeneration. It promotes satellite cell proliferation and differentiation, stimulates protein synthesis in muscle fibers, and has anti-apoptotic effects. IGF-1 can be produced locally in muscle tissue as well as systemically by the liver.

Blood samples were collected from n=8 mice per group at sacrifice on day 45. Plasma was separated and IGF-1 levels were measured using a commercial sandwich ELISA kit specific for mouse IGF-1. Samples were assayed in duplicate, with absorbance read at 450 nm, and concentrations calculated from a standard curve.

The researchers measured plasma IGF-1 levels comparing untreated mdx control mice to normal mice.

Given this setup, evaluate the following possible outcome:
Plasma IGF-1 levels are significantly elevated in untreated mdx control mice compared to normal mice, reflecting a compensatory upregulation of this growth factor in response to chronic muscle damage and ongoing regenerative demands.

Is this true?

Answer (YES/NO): NO